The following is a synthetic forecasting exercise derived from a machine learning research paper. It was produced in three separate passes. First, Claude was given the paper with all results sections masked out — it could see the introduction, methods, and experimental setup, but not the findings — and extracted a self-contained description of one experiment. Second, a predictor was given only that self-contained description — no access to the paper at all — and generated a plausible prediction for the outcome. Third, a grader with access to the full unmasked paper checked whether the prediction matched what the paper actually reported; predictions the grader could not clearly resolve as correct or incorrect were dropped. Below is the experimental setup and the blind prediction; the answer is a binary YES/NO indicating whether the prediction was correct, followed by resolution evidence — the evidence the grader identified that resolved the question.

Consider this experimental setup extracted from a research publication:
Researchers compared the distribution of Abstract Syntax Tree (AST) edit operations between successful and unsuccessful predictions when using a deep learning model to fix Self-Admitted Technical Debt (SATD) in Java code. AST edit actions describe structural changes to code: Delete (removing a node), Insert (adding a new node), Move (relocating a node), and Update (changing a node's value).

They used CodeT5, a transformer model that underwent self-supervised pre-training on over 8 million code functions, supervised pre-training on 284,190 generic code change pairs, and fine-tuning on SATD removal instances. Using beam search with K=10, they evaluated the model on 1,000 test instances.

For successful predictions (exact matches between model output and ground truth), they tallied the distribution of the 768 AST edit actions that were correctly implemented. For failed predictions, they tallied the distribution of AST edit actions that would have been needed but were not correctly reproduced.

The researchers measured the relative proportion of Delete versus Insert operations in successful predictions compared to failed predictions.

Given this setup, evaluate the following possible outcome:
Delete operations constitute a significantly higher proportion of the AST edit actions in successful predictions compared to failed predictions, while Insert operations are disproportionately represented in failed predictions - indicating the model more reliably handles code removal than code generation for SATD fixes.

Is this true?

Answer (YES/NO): YES